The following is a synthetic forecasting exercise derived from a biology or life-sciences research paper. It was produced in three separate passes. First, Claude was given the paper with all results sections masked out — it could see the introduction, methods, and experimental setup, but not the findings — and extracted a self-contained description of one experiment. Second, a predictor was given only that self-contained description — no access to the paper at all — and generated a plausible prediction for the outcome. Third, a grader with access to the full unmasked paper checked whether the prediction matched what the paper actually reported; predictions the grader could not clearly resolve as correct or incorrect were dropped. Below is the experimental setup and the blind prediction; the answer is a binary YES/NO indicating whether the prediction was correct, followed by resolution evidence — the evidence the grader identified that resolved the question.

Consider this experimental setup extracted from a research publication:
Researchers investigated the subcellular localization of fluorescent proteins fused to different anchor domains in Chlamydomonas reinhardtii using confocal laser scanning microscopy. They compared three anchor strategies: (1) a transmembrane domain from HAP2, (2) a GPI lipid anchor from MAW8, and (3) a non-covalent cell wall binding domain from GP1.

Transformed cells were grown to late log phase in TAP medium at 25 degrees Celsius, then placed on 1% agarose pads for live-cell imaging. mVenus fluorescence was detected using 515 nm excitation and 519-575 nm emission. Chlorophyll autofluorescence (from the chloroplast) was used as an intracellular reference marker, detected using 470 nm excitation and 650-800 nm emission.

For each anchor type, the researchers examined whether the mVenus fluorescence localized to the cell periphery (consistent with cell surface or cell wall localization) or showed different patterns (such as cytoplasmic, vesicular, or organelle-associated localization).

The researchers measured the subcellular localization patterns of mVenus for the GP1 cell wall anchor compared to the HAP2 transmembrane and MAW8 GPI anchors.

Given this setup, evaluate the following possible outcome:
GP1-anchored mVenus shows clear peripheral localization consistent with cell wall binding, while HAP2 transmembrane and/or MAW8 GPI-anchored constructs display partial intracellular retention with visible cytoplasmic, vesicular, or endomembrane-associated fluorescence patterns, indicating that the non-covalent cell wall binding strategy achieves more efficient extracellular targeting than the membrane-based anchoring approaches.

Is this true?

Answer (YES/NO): NO